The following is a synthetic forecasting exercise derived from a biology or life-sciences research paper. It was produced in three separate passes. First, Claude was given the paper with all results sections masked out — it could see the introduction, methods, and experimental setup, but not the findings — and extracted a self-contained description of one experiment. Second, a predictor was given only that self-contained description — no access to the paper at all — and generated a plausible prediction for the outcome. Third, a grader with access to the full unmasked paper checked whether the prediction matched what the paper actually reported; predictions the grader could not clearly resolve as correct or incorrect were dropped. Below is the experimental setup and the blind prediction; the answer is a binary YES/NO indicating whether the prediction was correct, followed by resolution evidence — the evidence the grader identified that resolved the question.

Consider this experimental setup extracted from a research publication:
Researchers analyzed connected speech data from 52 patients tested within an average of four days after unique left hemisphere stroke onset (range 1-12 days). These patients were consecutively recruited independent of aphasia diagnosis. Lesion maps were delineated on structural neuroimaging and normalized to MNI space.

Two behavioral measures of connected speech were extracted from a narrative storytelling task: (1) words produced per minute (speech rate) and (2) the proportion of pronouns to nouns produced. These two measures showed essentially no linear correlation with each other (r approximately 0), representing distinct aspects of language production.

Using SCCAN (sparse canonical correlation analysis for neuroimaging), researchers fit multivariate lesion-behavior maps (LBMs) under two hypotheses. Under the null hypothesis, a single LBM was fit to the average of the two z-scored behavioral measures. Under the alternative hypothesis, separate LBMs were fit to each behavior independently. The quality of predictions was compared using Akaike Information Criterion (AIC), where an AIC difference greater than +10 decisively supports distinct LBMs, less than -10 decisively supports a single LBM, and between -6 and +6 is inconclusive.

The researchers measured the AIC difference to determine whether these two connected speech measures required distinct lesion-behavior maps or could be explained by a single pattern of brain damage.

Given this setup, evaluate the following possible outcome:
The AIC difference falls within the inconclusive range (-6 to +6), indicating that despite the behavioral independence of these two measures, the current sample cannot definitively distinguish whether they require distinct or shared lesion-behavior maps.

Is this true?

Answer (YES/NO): NO